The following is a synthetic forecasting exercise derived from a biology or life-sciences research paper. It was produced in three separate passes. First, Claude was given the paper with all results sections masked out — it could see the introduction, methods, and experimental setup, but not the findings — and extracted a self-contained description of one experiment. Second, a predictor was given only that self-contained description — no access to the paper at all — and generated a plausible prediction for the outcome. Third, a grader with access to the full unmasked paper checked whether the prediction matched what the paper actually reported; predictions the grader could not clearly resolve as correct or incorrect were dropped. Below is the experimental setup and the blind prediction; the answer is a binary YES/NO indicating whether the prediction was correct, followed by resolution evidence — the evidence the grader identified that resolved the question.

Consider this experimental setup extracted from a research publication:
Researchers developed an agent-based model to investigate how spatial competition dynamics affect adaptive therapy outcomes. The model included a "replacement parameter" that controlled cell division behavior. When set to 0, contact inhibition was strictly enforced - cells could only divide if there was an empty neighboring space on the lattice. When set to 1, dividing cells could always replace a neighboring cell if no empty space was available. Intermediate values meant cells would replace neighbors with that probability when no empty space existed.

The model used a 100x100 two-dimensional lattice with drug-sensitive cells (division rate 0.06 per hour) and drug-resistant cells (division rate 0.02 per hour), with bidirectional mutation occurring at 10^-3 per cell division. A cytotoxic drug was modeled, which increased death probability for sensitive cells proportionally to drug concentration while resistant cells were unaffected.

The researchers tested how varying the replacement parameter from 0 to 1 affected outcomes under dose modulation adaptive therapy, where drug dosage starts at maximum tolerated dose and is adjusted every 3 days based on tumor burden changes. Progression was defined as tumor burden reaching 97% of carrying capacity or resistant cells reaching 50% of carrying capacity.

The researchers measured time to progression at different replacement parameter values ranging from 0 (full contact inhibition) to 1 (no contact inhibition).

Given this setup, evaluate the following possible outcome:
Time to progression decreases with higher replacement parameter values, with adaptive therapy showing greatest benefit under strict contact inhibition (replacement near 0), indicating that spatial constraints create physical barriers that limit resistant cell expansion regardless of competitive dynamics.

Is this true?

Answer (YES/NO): NO